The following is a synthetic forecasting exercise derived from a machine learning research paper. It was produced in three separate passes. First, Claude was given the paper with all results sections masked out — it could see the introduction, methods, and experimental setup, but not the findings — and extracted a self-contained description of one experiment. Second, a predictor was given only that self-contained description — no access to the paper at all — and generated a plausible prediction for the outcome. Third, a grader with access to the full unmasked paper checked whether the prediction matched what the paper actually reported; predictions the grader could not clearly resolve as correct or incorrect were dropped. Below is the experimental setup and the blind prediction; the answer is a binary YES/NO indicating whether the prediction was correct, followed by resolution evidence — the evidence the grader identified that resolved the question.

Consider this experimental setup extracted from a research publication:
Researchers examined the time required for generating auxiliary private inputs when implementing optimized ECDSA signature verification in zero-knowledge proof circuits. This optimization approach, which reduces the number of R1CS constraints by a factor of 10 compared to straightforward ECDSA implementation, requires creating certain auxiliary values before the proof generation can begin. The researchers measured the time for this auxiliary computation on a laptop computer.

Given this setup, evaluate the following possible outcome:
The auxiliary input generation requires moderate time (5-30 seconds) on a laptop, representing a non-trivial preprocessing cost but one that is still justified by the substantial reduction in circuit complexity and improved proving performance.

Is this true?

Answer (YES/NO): NO